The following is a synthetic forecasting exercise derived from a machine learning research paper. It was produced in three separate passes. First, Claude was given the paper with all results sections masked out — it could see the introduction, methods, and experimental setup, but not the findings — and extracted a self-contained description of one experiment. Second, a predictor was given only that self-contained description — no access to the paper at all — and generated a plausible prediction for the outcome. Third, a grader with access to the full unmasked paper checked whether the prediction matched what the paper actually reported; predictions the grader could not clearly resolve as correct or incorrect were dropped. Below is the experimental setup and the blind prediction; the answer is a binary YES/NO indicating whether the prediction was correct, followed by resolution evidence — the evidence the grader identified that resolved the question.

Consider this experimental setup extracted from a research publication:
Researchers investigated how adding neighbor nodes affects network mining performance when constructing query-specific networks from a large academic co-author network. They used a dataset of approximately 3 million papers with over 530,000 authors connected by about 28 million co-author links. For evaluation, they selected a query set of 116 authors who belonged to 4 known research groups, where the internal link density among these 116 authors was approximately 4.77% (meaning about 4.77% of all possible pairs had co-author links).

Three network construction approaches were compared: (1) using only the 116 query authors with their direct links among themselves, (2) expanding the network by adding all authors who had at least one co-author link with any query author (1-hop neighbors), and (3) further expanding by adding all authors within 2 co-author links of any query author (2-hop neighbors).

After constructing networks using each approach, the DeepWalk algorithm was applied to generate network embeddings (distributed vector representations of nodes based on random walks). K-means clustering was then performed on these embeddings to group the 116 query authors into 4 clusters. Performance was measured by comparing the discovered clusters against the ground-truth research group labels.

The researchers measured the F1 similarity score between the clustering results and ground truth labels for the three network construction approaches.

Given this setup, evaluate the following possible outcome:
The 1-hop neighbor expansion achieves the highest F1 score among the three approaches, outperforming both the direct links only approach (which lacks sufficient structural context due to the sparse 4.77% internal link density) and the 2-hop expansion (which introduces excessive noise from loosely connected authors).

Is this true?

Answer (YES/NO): NO